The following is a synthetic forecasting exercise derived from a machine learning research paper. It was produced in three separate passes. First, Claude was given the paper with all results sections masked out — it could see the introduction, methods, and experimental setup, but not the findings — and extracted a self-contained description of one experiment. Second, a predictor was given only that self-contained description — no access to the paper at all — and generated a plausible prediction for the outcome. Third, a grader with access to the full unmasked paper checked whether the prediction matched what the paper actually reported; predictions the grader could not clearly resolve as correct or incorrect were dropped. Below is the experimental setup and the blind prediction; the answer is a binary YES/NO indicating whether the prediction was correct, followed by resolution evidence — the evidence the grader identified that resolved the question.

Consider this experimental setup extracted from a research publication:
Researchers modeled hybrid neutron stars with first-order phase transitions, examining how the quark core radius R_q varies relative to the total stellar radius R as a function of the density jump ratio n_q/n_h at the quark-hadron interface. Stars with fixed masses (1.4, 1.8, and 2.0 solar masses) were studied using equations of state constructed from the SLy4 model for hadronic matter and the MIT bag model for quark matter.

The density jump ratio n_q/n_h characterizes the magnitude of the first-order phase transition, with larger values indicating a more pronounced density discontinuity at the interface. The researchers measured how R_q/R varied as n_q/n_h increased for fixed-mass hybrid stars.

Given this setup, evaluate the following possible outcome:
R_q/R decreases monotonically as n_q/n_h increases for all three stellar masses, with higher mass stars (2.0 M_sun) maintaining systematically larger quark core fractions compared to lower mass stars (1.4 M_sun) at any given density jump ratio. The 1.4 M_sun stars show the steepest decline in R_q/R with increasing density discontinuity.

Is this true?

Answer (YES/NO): NO